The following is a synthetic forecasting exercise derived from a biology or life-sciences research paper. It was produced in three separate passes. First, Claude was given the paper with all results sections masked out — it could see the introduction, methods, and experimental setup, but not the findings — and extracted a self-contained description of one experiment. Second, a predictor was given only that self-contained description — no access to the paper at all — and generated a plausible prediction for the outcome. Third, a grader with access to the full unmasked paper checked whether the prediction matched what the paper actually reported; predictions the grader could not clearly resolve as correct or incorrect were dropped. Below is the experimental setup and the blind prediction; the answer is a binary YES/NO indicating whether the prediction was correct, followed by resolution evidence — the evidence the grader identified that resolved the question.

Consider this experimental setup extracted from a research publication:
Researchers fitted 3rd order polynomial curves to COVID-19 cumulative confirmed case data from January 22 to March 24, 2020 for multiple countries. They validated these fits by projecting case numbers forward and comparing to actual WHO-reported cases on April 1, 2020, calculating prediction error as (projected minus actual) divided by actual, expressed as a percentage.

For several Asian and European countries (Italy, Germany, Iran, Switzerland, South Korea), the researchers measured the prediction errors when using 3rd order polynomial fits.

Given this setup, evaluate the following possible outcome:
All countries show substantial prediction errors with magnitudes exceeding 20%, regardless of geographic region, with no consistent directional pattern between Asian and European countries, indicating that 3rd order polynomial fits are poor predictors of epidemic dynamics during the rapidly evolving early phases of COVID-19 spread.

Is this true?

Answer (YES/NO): NO